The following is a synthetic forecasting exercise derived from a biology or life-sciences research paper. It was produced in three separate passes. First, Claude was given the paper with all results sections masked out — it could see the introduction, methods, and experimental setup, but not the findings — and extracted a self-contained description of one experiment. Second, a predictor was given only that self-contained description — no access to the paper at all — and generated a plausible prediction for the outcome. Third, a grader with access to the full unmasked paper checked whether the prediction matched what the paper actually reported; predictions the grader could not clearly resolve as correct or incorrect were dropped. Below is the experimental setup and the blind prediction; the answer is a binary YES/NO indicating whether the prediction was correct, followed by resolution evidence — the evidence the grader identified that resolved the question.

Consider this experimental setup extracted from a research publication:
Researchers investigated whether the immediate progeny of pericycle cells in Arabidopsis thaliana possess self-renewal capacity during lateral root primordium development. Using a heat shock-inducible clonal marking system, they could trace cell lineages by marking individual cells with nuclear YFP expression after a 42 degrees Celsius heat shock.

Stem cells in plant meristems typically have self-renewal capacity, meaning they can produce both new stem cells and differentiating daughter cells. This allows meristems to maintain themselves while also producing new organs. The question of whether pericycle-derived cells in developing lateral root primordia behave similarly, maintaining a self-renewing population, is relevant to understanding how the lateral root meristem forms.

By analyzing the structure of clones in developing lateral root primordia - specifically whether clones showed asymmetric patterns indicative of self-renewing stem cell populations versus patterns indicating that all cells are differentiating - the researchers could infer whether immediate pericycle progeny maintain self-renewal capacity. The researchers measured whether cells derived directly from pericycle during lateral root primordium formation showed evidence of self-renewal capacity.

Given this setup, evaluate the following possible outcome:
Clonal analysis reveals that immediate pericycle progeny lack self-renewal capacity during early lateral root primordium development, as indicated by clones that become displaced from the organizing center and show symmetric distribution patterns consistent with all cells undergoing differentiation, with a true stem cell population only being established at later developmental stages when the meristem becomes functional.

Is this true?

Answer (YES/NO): NO